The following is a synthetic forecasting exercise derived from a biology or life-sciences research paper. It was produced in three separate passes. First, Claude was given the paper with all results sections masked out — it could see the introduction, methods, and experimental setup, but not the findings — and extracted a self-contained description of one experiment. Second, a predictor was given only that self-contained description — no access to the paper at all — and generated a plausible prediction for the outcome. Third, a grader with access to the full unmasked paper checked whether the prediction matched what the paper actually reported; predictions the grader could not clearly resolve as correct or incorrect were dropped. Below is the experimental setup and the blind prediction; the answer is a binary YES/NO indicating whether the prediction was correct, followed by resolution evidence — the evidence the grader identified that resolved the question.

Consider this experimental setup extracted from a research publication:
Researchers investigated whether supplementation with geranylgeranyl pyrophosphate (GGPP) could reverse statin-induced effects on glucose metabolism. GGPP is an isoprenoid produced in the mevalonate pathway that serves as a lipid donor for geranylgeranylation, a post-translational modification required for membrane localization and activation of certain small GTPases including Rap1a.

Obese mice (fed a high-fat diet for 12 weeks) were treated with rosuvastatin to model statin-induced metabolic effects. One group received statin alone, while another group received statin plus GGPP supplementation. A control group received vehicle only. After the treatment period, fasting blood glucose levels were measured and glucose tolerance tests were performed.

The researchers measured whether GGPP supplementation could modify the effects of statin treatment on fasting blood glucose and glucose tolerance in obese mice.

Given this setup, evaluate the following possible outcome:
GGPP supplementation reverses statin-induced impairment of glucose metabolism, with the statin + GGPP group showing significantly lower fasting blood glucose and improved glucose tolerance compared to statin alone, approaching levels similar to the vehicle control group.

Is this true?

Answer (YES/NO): YES